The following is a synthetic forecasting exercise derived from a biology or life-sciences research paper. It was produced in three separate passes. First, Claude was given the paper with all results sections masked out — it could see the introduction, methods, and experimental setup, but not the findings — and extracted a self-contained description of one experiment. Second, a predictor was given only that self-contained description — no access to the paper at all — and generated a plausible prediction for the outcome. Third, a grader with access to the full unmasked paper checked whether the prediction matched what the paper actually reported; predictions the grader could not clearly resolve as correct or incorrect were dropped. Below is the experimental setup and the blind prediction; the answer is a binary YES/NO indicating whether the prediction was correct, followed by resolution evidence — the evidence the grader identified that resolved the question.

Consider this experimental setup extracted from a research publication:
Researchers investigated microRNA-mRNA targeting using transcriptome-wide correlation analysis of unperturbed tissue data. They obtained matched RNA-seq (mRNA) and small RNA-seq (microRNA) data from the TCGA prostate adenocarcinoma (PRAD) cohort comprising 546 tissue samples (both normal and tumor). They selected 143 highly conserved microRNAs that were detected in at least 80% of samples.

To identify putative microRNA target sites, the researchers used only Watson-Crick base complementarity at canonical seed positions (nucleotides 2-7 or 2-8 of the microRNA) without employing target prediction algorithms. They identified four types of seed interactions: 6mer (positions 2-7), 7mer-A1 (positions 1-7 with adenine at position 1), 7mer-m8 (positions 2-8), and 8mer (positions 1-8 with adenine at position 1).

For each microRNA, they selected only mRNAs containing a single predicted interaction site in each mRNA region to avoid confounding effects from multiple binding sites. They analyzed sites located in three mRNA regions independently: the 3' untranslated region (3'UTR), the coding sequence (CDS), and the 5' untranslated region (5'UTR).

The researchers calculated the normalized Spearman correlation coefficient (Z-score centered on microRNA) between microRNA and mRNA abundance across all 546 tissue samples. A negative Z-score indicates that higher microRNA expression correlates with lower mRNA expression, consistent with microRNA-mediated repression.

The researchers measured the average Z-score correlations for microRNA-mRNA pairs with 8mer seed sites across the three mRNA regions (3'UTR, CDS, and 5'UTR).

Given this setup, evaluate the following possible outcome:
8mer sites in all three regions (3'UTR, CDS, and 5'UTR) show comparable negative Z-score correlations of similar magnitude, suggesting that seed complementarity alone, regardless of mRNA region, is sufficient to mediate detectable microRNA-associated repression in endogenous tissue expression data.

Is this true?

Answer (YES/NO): NO